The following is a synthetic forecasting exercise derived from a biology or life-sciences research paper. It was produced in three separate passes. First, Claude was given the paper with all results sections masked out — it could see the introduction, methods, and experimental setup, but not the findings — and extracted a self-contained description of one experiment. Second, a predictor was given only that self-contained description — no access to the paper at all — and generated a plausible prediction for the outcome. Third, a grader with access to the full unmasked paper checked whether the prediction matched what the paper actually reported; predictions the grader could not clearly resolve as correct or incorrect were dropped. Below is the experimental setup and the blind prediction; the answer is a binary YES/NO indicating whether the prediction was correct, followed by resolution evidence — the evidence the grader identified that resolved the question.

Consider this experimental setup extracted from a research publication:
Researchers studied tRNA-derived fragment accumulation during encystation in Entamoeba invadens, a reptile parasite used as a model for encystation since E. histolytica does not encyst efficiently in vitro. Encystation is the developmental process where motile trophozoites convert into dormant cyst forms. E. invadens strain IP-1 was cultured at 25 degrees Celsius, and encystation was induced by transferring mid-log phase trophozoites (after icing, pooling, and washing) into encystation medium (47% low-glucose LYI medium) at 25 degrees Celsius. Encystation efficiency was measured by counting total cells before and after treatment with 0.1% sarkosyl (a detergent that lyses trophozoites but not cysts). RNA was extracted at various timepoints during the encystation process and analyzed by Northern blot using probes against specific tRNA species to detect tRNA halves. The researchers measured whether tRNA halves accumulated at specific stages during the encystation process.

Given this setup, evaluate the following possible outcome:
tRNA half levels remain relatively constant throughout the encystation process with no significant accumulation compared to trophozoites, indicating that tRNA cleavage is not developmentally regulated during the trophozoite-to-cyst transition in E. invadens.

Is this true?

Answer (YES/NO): NO